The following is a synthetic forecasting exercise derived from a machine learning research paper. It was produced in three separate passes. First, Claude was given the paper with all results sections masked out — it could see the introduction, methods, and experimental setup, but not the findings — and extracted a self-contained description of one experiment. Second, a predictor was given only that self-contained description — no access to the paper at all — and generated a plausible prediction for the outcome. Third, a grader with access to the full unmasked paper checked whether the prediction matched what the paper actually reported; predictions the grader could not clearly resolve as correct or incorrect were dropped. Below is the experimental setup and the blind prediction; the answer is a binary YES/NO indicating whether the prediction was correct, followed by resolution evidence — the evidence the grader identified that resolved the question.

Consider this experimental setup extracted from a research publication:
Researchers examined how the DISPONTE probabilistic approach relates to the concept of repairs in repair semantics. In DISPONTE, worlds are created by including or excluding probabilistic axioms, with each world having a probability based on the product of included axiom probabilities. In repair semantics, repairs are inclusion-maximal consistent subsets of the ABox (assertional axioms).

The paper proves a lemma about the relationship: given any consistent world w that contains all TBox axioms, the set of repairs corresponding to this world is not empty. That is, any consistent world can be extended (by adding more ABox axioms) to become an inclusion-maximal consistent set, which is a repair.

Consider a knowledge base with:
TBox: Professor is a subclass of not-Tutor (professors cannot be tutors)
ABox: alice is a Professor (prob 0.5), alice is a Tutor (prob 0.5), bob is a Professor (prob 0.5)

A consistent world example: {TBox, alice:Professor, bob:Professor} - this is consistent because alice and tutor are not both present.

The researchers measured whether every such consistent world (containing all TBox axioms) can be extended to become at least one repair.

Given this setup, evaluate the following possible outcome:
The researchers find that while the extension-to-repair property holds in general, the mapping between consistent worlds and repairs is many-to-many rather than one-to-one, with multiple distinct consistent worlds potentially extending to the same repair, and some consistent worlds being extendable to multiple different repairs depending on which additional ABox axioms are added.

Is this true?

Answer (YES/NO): YES